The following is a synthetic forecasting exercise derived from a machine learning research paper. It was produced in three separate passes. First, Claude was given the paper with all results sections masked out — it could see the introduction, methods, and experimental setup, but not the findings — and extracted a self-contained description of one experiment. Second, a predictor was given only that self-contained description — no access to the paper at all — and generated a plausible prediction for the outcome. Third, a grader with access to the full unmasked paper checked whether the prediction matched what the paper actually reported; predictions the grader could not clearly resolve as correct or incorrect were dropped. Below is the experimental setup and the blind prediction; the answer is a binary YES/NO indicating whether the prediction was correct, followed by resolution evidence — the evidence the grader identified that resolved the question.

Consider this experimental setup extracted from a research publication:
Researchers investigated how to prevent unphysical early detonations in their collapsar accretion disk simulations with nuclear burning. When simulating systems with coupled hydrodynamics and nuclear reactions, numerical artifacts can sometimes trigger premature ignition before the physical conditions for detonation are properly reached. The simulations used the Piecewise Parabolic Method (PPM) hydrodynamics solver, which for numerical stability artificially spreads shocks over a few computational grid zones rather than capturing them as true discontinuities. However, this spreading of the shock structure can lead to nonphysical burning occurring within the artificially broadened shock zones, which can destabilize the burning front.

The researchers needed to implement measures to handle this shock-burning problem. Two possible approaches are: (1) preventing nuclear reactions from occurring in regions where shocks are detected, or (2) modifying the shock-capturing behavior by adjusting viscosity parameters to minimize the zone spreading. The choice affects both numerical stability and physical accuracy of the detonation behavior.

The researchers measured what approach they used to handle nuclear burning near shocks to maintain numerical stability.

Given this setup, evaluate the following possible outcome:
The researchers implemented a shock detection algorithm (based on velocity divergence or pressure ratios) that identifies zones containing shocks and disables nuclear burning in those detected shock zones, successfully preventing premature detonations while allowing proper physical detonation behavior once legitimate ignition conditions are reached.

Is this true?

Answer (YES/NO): NO